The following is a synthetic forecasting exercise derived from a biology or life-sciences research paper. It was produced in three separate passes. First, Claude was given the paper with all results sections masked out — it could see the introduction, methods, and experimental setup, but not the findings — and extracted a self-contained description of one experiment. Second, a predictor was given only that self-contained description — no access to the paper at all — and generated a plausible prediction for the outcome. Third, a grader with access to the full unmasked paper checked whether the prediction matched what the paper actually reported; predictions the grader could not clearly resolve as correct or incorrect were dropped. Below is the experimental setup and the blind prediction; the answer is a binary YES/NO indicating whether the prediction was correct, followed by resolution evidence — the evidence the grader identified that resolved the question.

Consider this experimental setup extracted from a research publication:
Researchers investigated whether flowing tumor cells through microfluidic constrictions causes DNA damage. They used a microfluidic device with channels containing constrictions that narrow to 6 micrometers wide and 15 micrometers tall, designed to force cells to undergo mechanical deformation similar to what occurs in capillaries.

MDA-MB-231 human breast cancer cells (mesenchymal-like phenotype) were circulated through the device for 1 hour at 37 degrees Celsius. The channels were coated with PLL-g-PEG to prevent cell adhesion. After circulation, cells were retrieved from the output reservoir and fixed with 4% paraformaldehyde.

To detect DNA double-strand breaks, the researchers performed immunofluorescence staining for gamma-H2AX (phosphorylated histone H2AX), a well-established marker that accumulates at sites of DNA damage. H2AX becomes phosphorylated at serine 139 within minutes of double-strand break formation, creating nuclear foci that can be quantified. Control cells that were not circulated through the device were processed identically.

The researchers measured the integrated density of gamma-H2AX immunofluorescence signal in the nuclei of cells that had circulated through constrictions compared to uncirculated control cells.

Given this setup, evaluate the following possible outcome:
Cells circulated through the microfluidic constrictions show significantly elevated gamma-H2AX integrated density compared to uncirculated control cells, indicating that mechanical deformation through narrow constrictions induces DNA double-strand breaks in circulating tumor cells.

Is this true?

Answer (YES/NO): NO